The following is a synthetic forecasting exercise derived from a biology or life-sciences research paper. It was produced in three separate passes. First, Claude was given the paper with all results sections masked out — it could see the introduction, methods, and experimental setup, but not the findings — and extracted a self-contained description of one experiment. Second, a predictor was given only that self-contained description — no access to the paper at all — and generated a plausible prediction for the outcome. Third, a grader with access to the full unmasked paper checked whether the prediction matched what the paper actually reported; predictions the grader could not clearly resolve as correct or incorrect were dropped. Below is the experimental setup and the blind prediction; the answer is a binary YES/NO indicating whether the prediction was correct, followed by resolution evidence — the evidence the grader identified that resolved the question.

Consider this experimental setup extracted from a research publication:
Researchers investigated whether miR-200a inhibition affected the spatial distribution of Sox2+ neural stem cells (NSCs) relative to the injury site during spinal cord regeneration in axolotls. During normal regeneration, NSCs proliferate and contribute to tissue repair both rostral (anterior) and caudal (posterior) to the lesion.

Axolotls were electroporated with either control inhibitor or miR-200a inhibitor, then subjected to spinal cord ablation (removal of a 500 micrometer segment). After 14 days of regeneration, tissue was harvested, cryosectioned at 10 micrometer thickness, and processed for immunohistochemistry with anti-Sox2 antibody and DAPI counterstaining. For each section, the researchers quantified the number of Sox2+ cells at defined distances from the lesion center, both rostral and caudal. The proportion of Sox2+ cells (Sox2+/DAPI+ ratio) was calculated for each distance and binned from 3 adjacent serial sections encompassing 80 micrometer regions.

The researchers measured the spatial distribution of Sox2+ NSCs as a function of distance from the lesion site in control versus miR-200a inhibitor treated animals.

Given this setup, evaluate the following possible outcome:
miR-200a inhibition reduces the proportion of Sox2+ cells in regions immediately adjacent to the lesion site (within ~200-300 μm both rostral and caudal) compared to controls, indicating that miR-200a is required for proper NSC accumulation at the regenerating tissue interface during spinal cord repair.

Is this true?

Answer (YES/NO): NO